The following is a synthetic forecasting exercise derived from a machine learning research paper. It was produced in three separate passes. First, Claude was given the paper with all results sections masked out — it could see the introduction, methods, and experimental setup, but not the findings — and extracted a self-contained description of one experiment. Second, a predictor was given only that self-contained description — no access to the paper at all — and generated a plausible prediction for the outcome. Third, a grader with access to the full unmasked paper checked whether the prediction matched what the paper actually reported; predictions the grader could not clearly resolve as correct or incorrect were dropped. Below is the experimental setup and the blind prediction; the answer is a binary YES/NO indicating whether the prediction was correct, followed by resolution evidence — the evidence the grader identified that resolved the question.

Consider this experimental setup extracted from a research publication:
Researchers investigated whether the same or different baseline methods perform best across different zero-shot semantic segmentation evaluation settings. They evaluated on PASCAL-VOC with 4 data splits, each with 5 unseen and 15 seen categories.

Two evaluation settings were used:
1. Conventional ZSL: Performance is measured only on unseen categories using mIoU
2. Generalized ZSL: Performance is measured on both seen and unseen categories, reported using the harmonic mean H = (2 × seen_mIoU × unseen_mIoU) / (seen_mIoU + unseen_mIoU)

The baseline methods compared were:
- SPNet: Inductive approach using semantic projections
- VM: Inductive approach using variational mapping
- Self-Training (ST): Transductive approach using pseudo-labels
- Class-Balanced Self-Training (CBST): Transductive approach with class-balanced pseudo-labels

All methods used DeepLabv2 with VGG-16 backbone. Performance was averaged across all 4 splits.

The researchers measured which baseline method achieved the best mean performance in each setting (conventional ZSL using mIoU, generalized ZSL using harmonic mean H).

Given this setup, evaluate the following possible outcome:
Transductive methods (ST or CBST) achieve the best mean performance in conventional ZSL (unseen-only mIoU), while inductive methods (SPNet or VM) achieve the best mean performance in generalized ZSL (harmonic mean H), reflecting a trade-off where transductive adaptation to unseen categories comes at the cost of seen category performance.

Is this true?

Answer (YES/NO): NO